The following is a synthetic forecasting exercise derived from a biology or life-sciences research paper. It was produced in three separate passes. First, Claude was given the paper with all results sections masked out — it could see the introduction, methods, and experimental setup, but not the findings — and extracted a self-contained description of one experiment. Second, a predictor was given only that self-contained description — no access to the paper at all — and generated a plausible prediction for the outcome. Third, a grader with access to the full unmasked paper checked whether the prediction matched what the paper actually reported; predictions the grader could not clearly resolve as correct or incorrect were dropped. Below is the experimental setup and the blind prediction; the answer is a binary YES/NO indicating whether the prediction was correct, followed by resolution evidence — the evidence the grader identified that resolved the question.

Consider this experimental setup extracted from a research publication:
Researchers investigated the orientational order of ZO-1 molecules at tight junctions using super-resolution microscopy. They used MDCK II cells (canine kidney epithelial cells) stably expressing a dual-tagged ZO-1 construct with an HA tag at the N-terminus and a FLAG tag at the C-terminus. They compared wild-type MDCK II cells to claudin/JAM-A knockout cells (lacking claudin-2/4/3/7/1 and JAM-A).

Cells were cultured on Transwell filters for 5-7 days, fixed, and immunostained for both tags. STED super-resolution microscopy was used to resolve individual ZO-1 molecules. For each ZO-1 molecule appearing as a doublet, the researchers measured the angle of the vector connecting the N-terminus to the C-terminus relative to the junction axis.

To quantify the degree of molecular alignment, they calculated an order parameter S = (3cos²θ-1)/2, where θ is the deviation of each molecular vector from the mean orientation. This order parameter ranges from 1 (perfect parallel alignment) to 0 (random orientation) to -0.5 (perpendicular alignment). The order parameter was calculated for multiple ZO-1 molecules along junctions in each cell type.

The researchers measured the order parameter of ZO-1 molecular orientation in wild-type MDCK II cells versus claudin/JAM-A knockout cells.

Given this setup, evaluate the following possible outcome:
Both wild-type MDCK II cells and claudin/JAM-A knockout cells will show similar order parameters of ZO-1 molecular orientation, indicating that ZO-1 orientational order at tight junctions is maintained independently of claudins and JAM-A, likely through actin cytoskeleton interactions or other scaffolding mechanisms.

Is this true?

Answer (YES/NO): YES